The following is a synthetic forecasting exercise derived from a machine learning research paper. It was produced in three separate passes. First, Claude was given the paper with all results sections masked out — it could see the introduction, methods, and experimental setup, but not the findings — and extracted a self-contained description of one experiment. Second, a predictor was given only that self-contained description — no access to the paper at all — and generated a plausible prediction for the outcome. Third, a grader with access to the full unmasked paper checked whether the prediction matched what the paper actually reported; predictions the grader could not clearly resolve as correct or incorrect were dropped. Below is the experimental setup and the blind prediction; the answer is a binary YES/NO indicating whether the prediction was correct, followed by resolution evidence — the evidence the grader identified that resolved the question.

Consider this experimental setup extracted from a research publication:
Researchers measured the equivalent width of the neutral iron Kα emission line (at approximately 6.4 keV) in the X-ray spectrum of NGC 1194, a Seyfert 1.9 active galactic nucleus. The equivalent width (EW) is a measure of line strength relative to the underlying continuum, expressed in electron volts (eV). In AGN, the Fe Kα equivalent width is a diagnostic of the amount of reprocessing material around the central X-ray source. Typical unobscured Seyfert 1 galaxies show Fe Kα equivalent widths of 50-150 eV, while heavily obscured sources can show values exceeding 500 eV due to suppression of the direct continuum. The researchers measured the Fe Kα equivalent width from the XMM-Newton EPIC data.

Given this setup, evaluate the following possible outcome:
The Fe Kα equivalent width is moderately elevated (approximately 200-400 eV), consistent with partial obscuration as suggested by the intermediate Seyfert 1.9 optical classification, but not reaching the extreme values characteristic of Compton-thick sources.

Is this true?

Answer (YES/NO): NO